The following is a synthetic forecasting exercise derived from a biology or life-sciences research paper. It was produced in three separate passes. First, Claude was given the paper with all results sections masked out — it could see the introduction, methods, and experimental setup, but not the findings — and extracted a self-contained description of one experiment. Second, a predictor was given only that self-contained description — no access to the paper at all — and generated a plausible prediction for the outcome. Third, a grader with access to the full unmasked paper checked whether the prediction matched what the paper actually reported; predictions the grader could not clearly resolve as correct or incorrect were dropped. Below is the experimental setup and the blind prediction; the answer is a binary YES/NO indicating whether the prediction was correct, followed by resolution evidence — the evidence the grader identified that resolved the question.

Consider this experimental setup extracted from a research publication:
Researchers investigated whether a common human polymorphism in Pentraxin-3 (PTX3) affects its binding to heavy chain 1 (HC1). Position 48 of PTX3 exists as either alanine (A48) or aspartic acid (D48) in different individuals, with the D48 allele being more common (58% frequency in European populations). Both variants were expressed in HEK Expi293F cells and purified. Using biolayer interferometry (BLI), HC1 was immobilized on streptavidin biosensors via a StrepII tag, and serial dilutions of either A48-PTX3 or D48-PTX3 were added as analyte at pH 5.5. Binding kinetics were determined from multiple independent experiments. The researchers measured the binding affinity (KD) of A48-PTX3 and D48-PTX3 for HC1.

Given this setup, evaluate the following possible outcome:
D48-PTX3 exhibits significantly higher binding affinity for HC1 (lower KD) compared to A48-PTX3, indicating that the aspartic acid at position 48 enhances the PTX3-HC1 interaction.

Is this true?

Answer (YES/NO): YES